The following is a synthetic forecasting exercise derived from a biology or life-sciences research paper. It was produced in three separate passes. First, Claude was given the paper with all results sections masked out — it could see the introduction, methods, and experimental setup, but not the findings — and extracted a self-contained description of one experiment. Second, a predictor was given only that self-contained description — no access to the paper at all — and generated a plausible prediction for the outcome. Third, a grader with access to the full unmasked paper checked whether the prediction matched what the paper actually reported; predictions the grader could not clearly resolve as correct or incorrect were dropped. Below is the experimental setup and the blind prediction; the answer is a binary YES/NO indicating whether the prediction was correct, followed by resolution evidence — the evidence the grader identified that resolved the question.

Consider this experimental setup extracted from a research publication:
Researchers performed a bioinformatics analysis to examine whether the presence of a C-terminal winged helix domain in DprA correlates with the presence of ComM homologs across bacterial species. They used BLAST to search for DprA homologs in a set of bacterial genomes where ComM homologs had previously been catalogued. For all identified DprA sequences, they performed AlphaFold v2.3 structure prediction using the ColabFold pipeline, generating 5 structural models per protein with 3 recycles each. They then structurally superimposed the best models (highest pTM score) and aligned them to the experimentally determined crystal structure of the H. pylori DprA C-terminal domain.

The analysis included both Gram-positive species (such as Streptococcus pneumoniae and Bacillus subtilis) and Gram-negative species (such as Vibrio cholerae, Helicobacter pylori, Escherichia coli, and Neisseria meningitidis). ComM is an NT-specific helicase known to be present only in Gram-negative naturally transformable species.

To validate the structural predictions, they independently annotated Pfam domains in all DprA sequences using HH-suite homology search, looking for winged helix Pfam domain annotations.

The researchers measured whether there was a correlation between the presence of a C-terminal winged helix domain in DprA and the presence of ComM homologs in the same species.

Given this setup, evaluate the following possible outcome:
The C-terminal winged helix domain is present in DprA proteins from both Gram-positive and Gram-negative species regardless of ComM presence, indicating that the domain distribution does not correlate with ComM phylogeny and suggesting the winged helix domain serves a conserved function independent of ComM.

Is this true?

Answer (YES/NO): NO